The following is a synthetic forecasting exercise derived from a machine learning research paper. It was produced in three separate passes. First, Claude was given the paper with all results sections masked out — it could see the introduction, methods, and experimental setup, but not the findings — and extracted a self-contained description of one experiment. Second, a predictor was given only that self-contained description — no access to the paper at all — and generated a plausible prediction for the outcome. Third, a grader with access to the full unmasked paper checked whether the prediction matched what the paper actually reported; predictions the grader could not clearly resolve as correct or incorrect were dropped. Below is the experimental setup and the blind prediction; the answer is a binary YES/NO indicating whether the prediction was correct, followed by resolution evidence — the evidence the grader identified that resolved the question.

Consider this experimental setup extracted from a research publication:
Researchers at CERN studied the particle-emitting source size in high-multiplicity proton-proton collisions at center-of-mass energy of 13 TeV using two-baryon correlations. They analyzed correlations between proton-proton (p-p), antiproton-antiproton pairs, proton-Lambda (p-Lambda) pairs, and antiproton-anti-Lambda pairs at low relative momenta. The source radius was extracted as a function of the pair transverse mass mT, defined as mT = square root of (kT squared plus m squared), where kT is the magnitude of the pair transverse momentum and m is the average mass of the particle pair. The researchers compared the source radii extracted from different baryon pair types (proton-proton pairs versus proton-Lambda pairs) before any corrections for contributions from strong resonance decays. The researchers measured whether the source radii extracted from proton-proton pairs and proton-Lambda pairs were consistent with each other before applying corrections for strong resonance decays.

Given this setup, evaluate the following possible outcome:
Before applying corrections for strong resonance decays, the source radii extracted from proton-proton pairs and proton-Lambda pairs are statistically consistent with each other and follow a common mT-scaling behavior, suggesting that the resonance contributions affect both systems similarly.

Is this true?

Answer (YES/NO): NO